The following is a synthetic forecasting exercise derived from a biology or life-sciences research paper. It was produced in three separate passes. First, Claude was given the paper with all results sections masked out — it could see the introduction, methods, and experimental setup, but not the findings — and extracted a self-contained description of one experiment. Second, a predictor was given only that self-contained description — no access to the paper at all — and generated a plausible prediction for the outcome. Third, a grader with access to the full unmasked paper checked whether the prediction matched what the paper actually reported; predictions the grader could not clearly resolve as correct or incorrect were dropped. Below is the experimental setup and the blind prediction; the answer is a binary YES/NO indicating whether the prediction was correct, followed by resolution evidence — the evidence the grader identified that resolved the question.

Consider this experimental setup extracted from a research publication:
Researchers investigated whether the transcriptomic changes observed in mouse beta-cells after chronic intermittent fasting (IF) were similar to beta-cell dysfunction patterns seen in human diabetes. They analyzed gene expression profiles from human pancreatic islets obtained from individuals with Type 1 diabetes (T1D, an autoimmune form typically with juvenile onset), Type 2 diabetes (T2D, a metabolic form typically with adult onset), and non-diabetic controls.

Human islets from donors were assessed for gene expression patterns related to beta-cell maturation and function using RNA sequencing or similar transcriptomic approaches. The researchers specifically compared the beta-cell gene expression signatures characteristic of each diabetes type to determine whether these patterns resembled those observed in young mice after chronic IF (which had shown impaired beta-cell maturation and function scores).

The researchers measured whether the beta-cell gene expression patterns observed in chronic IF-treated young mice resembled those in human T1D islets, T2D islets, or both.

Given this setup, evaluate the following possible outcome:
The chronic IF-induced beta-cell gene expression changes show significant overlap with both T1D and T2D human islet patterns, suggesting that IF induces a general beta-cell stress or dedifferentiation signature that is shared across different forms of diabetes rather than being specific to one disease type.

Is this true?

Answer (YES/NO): NO